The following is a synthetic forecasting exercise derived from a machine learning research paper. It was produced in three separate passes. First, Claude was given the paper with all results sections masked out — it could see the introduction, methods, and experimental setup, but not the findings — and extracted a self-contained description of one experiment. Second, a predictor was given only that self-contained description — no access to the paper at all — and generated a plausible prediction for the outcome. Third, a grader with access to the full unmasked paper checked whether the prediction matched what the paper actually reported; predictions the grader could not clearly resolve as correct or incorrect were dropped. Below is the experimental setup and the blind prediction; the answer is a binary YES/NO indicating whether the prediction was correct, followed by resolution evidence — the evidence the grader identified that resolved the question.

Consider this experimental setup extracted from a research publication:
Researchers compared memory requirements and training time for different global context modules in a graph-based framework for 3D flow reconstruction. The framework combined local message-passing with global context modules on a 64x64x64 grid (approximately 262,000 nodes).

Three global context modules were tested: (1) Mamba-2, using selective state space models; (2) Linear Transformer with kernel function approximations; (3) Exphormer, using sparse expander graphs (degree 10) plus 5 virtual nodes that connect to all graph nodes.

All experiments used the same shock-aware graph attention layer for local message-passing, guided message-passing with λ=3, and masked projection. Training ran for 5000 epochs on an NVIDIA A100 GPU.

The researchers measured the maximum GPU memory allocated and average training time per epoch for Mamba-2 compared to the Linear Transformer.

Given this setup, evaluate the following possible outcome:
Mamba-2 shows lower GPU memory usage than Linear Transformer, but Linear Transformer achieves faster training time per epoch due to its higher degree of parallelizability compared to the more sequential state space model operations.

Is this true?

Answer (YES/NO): NO